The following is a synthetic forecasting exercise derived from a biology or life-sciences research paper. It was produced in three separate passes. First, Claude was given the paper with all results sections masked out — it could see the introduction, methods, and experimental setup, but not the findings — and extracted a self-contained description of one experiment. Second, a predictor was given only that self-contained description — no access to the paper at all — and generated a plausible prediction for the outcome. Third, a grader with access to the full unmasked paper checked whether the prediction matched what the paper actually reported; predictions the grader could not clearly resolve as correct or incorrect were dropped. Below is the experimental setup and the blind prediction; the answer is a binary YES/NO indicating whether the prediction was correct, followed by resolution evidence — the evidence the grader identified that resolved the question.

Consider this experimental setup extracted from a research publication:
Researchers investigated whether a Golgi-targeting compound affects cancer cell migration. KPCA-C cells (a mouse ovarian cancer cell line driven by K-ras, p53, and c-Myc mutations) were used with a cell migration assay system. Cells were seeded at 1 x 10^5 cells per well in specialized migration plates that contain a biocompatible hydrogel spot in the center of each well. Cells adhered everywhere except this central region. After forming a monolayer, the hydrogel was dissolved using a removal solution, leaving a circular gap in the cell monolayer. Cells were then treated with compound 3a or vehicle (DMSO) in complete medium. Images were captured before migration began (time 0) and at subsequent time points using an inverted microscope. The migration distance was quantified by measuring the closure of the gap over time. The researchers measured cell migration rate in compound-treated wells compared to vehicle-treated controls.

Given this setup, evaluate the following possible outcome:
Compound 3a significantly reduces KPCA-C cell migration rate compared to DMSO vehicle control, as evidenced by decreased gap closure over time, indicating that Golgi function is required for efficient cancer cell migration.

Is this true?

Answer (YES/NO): YES